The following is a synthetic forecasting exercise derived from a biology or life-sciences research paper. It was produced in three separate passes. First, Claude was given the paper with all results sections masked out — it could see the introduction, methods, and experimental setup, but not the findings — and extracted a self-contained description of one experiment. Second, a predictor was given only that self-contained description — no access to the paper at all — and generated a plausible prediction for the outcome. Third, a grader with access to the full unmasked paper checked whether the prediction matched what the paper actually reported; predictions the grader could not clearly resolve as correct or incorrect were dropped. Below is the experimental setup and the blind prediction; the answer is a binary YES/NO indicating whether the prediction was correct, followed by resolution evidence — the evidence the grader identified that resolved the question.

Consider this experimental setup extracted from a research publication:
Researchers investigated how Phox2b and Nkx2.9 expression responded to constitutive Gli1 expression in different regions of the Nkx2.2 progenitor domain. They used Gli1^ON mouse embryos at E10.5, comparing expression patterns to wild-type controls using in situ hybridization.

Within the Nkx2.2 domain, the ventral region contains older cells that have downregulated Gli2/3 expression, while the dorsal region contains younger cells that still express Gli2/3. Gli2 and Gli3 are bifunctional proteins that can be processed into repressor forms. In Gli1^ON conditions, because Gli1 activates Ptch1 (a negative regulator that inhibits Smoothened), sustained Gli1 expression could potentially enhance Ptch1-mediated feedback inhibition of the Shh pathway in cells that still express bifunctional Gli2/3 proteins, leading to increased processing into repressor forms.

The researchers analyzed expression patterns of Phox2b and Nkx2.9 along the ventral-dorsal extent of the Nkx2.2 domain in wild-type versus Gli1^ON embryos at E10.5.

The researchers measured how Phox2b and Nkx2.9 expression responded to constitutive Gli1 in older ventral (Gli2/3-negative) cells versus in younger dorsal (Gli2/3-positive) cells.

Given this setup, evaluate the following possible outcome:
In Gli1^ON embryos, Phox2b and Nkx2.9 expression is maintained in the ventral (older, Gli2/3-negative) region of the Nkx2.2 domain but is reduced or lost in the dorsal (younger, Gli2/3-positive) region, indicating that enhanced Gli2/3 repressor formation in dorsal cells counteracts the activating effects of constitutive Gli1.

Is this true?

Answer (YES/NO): NO